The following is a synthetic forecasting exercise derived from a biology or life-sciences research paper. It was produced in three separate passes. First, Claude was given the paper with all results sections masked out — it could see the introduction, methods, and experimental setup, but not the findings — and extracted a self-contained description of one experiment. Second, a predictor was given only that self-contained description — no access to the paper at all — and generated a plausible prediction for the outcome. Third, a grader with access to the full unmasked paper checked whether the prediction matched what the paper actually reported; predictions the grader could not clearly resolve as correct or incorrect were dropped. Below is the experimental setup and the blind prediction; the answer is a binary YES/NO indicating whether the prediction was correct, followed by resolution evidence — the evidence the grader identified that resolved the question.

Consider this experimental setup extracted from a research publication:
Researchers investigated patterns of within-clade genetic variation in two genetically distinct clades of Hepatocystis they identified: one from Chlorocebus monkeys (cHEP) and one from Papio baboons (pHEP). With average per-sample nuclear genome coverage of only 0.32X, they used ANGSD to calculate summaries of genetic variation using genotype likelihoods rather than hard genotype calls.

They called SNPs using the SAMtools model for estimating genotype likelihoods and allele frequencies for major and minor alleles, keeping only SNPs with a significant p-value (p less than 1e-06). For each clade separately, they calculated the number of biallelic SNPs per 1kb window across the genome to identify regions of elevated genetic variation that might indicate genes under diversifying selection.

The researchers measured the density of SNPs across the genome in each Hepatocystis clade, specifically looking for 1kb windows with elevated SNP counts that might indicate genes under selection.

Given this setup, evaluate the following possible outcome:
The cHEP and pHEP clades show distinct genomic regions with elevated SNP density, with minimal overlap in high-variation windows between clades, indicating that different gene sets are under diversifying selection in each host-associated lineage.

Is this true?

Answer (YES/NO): NO